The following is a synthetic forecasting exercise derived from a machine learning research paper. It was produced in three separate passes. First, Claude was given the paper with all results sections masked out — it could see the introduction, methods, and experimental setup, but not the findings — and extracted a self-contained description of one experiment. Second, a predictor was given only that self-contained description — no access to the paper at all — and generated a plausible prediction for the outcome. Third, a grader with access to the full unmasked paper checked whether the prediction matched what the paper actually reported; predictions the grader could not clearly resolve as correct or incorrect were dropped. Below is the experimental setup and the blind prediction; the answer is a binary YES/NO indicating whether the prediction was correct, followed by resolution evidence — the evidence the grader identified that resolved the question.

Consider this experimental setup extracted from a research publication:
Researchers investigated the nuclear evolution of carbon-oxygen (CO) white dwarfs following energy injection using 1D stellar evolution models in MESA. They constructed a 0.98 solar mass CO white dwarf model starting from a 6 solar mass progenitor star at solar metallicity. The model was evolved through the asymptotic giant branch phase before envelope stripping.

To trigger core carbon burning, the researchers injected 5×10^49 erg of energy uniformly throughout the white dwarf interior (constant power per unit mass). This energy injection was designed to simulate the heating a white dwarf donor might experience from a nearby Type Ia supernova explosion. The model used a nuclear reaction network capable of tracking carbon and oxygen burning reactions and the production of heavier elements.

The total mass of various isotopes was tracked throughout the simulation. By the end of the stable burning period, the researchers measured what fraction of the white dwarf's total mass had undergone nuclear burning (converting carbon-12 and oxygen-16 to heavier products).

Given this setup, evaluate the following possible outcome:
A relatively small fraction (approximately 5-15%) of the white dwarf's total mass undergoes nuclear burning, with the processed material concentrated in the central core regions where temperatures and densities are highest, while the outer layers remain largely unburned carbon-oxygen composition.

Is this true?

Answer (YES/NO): NO